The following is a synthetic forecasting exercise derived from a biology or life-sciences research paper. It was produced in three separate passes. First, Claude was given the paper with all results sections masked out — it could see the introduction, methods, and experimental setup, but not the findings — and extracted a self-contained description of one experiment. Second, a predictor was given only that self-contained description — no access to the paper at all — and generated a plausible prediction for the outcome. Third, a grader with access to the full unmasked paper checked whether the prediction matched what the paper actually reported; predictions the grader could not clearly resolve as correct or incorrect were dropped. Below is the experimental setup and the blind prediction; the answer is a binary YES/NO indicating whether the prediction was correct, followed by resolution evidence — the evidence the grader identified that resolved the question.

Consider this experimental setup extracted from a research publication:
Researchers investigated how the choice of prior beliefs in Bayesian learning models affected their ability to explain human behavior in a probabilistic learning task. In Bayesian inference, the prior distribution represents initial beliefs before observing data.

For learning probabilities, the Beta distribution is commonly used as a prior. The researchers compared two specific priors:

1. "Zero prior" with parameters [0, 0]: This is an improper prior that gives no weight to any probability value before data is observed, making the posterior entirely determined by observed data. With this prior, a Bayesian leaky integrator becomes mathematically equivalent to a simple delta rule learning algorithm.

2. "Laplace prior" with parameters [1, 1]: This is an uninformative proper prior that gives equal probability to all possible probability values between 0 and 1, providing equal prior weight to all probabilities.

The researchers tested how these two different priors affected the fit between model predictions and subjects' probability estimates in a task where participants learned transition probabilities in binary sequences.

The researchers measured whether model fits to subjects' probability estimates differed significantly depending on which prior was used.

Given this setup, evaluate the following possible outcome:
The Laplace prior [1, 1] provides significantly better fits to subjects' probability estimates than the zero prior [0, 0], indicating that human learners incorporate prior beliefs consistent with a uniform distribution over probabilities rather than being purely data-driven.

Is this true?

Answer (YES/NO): NO